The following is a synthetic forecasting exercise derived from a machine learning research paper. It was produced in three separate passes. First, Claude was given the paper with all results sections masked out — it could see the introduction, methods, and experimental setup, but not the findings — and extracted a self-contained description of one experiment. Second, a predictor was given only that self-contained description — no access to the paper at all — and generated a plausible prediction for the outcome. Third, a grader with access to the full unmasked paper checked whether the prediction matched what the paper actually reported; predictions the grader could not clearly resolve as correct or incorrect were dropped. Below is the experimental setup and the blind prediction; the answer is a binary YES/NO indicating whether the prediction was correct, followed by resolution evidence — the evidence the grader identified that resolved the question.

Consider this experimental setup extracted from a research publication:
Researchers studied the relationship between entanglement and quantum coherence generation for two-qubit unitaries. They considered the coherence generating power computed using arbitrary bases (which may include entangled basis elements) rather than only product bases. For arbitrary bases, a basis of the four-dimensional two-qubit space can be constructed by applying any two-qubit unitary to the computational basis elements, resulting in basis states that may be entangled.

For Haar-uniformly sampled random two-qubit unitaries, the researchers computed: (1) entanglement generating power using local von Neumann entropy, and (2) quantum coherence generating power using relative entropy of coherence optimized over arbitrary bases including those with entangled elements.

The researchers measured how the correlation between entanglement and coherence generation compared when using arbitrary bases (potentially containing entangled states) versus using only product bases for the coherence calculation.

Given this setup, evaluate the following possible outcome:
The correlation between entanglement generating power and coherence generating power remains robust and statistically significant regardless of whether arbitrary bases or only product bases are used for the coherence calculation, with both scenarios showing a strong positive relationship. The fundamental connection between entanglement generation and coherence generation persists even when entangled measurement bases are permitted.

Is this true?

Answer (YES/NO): YES